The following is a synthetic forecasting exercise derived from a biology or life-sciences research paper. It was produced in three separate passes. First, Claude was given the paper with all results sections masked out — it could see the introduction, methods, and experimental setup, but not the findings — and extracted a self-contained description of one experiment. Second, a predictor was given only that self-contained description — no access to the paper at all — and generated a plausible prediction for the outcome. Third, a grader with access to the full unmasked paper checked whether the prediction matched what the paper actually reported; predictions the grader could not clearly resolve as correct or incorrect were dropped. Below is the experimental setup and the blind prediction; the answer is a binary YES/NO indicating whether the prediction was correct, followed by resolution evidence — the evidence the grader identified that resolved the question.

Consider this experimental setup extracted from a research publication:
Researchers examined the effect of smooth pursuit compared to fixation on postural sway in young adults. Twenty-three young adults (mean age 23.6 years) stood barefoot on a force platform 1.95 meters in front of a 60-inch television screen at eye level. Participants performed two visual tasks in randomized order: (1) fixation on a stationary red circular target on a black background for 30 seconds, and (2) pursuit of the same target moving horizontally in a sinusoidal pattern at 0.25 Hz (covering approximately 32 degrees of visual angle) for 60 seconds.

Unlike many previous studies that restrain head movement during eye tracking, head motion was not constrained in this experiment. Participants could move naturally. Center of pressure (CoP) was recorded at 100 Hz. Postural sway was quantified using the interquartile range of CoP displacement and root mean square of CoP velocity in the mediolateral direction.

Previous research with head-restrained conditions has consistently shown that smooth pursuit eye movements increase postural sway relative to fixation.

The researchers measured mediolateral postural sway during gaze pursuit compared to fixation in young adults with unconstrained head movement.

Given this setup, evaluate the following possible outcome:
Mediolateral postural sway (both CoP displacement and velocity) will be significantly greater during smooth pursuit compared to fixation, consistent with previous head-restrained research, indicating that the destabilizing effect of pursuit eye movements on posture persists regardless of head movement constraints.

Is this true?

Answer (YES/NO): NO